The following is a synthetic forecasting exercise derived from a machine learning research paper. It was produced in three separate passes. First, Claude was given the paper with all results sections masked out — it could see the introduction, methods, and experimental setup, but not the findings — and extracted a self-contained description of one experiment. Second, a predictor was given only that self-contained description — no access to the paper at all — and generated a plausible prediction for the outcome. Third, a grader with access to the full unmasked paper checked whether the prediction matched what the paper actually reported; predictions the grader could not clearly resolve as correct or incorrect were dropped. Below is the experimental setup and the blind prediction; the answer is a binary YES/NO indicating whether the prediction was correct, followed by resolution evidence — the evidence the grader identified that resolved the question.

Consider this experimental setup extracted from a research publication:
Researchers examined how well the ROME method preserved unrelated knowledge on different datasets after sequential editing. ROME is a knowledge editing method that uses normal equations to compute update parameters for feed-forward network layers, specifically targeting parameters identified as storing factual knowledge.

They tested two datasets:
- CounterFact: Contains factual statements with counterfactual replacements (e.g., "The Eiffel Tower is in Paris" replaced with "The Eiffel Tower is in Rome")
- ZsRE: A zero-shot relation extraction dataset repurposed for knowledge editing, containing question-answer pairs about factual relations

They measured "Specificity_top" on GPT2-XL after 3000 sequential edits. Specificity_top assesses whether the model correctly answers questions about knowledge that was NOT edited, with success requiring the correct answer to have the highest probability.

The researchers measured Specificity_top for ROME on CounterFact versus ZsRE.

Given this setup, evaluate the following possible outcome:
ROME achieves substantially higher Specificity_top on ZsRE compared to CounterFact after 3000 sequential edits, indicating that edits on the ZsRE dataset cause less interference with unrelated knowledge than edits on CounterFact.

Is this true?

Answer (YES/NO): YES